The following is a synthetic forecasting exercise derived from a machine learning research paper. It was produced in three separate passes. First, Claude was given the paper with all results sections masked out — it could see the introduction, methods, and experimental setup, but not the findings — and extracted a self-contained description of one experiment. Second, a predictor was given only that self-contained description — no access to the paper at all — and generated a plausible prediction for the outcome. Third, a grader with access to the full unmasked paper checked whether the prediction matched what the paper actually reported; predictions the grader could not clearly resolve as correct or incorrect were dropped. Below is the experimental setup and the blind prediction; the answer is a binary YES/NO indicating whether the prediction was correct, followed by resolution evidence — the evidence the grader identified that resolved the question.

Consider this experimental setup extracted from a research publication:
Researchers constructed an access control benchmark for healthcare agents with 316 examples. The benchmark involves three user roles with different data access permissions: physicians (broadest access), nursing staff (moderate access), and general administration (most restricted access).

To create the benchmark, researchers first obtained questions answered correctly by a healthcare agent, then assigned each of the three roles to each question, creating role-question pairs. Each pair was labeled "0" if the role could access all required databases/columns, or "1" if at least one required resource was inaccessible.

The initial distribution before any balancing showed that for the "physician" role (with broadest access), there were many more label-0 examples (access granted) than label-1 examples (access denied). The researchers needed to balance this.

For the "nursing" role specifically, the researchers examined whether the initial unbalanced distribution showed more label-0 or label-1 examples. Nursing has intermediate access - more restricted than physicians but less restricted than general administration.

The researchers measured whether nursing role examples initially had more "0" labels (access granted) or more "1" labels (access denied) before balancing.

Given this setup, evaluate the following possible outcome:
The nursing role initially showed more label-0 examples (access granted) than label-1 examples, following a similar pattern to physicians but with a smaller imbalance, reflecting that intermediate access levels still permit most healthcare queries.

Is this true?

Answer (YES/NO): YES